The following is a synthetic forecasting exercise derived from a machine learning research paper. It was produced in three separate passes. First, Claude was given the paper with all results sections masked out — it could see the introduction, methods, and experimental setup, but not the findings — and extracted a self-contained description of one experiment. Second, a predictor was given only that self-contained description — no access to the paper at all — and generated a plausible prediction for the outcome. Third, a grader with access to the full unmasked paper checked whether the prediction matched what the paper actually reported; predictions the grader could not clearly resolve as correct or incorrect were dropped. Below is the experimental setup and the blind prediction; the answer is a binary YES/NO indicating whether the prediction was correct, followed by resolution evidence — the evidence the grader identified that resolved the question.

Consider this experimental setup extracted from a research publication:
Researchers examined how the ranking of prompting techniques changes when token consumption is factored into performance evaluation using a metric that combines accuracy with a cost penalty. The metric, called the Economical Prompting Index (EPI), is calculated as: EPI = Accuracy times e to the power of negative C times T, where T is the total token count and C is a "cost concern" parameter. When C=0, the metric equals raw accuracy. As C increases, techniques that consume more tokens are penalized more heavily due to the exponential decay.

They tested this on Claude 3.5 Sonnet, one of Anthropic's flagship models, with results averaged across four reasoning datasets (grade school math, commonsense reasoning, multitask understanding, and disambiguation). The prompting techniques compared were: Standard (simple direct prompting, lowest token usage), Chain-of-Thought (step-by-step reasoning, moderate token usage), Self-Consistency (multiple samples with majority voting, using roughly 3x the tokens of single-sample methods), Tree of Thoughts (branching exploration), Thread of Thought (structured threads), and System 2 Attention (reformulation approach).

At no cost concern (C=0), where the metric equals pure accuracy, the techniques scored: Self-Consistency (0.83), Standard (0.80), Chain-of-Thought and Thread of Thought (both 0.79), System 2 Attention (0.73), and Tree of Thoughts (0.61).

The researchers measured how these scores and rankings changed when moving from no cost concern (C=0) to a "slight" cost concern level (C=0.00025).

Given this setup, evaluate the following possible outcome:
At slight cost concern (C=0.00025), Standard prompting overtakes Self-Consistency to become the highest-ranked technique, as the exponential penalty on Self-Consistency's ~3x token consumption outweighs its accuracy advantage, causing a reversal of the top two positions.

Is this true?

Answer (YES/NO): YES